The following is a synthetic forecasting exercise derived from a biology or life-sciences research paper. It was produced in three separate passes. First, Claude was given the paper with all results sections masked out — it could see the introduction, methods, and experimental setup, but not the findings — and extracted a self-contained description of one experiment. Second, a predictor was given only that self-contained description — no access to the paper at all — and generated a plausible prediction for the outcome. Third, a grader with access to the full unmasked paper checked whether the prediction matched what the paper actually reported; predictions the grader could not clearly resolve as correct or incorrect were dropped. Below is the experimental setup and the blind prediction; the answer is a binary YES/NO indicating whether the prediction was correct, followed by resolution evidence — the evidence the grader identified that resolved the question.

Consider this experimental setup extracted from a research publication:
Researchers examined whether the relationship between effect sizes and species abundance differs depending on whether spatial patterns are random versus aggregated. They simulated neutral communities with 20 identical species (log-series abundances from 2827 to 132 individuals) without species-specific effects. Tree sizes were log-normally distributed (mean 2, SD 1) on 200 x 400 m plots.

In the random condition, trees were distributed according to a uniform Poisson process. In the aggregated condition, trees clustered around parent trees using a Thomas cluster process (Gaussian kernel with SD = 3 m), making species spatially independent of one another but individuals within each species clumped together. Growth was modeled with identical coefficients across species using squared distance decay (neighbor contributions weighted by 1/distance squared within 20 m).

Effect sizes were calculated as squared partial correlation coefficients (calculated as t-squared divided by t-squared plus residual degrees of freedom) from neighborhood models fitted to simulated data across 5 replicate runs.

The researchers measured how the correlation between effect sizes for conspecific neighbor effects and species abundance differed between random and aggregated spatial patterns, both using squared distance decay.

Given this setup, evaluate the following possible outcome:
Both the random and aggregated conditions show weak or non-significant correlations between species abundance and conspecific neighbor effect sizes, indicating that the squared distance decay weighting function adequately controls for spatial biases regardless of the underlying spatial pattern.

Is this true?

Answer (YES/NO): NO